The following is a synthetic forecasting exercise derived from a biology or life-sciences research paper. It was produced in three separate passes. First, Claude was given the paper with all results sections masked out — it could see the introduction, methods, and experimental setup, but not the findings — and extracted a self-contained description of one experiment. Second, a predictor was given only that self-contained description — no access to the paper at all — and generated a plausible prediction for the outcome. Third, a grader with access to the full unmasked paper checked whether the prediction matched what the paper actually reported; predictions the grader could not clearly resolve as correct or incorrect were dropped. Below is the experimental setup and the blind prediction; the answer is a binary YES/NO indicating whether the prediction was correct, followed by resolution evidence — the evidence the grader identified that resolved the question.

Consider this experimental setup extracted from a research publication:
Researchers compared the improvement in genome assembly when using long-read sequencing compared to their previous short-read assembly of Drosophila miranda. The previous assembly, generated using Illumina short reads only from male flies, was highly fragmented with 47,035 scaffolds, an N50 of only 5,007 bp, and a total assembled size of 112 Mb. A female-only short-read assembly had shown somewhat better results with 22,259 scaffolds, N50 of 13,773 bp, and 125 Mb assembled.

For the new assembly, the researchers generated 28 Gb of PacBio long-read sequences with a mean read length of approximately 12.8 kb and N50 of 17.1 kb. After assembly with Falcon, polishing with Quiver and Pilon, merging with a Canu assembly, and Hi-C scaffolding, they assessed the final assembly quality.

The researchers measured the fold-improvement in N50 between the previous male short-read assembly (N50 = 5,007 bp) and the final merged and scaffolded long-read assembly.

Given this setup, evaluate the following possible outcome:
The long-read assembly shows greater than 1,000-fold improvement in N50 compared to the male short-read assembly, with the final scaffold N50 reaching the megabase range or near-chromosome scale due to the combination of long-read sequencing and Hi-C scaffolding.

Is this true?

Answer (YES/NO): YES